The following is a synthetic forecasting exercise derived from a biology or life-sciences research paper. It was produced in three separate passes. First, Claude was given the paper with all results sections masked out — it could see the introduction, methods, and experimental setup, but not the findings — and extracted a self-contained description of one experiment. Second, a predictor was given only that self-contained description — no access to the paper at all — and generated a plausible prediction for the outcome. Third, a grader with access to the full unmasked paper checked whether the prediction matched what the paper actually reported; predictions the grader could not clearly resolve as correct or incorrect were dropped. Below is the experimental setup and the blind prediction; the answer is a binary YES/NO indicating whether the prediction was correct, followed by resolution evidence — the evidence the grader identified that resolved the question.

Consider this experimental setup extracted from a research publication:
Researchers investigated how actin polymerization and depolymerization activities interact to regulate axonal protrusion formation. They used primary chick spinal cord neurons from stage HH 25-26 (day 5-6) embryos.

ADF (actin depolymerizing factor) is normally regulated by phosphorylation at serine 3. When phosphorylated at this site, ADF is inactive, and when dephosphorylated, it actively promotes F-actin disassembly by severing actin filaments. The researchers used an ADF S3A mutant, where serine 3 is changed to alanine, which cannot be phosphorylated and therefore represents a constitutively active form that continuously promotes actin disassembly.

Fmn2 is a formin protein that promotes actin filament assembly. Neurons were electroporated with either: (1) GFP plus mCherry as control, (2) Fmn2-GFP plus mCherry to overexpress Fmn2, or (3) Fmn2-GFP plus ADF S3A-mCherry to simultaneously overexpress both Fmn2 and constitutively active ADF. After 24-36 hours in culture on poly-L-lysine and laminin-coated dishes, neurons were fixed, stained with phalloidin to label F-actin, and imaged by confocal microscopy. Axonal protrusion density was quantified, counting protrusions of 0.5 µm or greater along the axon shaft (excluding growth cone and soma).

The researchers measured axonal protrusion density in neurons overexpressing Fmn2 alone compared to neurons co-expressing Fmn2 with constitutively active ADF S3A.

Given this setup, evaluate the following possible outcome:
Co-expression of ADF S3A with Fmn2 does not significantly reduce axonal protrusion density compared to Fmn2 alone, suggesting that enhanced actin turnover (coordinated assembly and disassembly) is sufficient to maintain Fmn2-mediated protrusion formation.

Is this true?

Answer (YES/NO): NO